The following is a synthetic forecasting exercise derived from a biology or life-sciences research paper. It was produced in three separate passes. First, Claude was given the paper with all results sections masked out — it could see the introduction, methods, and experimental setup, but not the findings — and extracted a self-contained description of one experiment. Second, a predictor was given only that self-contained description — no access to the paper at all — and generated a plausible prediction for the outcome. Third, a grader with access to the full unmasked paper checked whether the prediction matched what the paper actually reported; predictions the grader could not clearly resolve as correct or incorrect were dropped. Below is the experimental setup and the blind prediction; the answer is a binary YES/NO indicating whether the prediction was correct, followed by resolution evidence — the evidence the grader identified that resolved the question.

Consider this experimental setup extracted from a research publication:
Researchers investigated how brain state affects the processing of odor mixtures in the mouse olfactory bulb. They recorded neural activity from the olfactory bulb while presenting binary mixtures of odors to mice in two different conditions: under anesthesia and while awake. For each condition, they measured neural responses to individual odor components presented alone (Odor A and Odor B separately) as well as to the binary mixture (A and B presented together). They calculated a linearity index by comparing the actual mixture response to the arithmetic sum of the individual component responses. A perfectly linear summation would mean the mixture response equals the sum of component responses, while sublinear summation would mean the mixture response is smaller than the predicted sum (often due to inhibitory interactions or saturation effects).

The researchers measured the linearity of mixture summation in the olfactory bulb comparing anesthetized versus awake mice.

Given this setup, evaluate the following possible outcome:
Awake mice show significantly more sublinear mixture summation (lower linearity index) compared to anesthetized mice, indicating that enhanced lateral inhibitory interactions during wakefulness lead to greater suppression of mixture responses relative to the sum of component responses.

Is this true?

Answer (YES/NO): NO